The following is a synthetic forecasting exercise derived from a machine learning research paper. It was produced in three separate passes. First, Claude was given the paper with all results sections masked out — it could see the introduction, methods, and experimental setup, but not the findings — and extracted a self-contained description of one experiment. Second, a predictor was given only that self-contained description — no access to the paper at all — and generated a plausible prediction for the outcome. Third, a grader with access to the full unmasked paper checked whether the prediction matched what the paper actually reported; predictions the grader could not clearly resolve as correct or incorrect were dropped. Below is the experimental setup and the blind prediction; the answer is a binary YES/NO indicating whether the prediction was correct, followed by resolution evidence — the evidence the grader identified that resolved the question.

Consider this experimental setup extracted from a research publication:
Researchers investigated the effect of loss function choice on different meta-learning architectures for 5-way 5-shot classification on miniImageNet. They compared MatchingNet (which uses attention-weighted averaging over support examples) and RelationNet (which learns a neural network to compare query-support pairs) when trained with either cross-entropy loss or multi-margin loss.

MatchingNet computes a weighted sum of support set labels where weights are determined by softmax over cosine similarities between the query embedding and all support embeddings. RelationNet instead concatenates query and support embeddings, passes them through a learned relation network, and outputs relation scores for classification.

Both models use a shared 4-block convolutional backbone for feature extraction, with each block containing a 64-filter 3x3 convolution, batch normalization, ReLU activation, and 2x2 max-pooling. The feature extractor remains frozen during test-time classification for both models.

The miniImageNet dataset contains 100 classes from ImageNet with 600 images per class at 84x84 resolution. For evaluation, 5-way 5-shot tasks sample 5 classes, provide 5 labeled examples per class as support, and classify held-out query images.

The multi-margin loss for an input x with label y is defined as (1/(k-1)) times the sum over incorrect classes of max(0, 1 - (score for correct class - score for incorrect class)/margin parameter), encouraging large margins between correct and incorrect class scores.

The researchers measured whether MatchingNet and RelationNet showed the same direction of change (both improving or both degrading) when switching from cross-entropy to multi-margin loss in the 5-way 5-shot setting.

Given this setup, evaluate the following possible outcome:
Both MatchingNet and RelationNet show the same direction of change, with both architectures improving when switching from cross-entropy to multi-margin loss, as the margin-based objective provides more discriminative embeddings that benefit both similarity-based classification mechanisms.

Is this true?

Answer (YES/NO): NO